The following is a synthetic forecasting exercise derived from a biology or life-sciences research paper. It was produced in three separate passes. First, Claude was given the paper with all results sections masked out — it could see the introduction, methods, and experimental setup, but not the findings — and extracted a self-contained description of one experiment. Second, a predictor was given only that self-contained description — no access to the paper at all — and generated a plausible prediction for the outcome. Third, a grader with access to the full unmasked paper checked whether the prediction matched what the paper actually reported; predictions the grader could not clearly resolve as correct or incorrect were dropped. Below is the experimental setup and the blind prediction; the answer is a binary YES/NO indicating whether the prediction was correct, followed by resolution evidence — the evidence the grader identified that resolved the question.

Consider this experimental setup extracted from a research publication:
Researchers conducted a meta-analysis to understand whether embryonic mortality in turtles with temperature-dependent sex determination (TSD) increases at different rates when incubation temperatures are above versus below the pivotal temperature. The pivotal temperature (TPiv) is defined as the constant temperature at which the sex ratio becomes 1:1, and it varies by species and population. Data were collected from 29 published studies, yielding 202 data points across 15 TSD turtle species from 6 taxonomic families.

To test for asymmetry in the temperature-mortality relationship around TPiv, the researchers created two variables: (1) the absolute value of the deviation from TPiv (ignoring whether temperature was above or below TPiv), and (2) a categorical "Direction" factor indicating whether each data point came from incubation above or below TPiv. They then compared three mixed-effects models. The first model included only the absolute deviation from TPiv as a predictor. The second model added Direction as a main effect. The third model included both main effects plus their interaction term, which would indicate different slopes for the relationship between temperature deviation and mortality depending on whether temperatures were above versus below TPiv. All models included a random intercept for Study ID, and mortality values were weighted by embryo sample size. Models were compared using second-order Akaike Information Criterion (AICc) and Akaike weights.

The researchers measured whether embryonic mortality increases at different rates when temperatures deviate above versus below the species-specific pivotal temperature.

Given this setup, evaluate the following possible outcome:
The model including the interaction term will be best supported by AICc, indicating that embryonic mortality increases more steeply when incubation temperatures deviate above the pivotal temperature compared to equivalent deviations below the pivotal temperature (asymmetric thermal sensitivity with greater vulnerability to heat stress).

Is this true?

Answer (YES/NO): YES